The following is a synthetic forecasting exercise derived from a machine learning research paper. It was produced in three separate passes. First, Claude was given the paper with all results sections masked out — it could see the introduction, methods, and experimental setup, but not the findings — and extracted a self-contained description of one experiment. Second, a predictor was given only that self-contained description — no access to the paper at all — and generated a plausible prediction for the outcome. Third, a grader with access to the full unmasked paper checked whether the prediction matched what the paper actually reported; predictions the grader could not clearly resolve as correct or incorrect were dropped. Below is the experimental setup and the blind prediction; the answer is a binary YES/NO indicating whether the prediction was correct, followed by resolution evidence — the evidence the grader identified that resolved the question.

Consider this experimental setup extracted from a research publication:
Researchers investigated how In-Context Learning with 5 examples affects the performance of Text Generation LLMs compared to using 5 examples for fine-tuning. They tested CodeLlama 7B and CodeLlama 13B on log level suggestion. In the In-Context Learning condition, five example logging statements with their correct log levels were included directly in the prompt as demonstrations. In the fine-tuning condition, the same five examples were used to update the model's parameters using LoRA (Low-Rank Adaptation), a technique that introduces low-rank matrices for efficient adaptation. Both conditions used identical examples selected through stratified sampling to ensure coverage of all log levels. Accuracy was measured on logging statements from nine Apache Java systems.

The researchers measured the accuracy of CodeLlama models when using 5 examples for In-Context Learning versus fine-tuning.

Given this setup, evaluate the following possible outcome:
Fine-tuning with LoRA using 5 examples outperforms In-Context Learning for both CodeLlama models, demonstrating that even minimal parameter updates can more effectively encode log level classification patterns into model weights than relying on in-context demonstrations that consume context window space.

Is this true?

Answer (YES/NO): NO